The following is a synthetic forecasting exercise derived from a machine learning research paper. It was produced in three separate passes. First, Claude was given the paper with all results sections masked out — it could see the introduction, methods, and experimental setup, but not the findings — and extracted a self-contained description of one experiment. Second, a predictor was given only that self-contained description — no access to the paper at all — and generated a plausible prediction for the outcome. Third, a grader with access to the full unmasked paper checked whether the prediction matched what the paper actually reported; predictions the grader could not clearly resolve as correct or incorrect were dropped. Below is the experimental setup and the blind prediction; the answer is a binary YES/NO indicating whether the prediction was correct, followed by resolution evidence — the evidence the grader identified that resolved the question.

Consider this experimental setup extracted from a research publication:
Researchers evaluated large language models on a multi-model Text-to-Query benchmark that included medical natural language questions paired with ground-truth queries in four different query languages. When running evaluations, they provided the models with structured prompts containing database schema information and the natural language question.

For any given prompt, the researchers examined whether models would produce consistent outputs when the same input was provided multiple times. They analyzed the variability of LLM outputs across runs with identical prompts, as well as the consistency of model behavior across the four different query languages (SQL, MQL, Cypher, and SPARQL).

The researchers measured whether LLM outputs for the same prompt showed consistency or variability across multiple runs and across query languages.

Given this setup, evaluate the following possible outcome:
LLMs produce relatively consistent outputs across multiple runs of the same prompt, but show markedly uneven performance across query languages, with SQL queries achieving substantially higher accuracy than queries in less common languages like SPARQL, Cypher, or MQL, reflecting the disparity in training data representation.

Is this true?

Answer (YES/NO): NO